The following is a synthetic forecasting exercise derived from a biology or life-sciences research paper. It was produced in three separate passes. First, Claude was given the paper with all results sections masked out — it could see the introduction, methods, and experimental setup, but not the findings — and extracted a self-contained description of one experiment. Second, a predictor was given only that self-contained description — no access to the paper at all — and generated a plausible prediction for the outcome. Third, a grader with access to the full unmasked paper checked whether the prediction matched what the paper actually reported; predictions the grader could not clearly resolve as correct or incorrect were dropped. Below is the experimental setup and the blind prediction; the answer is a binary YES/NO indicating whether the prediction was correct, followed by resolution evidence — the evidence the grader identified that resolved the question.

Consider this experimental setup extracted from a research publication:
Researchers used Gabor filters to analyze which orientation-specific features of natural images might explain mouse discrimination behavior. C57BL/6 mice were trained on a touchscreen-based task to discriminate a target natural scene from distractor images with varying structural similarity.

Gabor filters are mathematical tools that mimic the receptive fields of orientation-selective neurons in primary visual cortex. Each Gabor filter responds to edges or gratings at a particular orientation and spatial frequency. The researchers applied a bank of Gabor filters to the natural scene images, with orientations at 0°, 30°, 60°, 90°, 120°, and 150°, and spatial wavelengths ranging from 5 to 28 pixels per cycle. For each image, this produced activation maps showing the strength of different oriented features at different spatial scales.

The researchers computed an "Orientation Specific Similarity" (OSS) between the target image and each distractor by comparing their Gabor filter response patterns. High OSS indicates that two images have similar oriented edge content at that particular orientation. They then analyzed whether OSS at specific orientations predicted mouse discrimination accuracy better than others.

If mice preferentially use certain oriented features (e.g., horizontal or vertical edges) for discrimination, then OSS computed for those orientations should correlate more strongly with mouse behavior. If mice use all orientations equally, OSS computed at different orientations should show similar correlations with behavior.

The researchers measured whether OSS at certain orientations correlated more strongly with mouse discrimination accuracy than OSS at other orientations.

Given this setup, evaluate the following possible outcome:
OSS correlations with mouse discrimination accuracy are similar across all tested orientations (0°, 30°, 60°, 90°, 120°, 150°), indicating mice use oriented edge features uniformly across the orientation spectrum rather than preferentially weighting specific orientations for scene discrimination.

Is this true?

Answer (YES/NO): NO